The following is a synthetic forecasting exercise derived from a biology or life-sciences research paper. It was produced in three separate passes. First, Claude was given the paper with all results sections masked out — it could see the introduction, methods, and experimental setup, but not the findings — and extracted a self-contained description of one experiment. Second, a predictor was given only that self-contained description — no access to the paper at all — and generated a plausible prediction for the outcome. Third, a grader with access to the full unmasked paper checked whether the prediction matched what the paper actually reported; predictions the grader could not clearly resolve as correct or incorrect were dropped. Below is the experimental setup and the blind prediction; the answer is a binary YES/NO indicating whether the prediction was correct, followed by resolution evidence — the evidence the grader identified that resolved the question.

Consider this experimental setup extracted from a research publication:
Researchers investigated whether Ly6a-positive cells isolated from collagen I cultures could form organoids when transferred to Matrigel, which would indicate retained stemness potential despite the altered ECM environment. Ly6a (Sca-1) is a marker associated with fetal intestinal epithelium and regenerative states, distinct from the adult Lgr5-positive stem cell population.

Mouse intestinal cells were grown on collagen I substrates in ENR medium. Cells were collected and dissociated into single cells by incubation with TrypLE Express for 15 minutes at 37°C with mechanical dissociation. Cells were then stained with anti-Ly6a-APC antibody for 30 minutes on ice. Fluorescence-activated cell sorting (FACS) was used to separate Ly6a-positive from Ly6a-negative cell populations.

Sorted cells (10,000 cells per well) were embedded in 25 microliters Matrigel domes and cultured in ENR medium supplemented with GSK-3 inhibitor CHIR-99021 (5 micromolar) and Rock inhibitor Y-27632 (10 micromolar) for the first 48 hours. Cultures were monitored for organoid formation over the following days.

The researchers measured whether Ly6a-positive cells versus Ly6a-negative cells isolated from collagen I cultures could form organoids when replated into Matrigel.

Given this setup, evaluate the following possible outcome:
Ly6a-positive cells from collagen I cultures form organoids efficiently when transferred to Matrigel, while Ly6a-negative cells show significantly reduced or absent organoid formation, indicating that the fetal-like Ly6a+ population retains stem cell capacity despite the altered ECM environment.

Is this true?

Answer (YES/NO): NO